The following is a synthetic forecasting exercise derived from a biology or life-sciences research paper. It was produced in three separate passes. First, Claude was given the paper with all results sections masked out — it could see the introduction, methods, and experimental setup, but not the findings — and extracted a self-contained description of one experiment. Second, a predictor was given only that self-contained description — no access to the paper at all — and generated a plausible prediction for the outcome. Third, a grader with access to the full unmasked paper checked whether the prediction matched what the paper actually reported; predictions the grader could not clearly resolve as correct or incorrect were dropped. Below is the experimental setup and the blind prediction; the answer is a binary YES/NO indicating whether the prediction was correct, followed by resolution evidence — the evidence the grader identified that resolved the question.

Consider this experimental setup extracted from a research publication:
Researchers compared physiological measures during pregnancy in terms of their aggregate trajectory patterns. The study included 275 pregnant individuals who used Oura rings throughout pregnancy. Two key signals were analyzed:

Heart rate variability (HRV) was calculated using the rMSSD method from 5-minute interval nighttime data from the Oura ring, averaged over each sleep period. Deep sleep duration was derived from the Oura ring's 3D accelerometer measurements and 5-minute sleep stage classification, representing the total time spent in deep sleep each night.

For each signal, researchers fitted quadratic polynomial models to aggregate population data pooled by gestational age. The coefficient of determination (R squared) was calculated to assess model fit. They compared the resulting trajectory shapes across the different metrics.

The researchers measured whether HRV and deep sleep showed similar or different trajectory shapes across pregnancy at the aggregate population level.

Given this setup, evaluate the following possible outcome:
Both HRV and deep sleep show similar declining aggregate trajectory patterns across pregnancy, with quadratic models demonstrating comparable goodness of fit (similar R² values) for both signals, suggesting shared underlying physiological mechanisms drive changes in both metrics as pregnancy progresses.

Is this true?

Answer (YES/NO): NO